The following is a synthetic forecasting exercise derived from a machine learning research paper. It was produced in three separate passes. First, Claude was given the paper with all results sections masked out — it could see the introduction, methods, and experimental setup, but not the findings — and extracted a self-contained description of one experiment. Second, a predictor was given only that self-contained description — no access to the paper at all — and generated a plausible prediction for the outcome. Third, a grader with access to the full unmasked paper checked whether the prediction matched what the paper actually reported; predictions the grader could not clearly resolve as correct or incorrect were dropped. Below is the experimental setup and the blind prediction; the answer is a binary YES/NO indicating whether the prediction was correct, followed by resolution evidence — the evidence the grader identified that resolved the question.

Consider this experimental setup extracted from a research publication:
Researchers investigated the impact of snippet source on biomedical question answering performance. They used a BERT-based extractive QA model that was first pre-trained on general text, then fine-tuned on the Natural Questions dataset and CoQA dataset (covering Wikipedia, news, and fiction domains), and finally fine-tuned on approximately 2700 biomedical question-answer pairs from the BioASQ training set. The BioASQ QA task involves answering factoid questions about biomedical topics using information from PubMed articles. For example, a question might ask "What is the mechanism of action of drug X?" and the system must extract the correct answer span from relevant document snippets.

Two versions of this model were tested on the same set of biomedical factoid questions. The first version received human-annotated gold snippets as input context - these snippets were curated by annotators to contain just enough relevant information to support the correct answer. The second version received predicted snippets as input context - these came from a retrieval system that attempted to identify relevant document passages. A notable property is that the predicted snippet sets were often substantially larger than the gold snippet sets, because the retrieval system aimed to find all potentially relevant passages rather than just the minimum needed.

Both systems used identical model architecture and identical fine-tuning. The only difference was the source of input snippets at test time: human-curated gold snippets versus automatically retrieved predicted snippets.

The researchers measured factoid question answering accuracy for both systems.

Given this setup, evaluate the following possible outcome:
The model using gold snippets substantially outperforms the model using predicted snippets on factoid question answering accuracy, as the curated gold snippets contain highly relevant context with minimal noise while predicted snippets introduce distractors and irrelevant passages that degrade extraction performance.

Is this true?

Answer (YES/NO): YES